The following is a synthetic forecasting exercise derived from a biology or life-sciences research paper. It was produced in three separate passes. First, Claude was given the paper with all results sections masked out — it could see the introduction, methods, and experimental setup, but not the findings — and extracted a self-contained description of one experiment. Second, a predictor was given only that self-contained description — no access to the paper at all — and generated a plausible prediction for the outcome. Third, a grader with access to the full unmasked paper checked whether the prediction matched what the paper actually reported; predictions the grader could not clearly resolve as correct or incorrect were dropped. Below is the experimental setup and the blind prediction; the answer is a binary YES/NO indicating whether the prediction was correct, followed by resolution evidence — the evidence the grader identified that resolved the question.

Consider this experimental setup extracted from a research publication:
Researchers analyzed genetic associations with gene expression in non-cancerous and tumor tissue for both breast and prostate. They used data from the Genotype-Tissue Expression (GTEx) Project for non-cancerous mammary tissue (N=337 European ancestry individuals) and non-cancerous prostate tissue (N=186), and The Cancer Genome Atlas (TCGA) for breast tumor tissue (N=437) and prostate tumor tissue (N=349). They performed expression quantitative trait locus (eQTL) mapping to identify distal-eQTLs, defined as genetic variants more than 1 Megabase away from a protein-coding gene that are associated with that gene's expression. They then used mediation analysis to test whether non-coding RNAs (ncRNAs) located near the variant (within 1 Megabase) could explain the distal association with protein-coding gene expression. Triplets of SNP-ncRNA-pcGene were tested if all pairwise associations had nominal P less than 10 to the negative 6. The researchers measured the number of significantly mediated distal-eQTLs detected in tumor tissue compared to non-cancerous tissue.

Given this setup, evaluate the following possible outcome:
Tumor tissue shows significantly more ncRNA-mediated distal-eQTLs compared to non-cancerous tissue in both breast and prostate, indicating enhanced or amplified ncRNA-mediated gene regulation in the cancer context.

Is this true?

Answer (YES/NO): YES